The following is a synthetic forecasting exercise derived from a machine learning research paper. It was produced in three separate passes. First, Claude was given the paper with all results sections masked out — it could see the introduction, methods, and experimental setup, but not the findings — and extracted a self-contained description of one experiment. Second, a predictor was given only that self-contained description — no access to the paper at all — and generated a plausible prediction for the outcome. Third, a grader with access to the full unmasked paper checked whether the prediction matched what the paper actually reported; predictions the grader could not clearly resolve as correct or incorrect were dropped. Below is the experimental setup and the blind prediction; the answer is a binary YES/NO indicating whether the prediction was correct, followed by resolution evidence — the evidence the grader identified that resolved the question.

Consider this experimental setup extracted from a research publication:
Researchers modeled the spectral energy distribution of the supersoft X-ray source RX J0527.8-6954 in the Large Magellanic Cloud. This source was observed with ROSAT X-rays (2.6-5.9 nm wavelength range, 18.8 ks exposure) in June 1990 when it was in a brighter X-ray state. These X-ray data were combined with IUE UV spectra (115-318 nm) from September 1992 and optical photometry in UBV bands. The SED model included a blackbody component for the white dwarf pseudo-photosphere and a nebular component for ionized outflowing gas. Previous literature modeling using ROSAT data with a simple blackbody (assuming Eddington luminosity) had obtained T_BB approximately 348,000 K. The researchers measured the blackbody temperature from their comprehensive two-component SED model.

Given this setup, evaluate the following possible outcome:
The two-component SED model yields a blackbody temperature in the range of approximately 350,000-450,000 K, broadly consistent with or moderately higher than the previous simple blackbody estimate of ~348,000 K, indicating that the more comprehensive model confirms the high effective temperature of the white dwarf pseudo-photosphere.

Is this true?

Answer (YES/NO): NO